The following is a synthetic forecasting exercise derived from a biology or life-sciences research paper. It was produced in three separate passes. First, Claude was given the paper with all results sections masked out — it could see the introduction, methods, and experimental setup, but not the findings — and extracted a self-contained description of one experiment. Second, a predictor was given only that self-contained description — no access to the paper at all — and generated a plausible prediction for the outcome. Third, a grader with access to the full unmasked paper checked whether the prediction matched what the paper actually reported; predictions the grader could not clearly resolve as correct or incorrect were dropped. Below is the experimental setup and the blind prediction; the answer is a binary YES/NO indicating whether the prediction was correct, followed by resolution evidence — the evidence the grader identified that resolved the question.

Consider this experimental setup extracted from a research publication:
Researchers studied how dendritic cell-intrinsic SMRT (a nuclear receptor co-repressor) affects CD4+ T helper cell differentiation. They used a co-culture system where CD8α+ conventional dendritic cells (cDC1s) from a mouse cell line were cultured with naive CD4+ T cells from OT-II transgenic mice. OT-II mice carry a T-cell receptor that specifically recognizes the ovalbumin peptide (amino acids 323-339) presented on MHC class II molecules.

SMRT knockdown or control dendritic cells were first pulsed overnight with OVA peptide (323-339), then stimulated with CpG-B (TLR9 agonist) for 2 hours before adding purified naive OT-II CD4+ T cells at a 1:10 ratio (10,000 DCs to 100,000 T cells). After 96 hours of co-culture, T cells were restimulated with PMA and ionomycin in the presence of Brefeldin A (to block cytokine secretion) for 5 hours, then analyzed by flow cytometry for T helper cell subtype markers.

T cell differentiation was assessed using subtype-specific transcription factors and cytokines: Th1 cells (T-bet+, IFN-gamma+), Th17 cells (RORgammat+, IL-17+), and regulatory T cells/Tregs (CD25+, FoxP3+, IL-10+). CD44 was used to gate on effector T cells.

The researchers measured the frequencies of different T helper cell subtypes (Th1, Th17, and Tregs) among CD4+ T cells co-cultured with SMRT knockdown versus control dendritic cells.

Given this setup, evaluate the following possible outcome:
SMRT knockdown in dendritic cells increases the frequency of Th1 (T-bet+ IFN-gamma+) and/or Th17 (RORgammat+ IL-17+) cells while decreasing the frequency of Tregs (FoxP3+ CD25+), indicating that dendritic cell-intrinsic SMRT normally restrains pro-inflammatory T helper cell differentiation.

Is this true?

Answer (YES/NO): NO